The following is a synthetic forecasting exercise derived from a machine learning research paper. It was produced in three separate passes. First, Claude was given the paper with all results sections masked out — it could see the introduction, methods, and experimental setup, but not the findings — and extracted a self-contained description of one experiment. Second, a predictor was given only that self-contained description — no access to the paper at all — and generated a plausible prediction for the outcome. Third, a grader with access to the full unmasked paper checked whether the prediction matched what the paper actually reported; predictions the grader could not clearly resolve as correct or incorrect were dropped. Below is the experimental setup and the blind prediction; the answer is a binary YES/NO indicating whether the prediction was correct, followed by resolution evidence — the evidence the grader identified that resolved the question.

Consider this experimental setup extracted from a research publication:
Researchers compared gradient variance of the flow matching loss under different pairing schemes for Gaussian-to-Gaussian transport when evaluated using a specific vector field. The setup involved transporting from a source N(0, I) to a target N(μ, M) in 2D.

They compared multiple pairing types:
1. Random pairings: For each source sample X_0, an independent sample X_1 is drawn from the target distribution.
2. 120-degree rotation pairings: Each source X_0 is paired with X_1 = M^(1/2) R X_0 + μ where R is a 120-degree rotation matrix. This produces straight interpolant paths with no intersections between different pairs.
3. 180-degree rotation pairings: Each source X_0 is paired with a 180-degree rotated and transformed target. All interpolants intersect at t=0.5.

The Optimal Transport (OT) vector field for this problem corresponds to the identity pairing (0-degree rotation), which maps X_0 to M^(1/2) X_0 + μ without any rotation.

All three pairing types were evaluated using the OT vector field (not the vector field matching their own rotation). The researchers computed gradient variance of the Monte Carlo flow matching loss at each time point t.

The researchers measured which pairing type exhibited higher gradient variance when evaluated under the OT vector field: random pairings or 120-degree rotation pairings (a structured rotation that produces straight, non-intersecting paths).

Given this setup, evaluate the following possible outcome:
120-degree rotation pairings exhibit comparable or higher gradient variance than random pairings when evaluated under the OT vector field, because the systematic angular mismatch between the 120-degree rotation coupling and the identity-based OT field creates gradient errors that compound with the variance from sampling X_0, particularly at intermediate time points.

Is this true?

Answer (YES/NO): YES